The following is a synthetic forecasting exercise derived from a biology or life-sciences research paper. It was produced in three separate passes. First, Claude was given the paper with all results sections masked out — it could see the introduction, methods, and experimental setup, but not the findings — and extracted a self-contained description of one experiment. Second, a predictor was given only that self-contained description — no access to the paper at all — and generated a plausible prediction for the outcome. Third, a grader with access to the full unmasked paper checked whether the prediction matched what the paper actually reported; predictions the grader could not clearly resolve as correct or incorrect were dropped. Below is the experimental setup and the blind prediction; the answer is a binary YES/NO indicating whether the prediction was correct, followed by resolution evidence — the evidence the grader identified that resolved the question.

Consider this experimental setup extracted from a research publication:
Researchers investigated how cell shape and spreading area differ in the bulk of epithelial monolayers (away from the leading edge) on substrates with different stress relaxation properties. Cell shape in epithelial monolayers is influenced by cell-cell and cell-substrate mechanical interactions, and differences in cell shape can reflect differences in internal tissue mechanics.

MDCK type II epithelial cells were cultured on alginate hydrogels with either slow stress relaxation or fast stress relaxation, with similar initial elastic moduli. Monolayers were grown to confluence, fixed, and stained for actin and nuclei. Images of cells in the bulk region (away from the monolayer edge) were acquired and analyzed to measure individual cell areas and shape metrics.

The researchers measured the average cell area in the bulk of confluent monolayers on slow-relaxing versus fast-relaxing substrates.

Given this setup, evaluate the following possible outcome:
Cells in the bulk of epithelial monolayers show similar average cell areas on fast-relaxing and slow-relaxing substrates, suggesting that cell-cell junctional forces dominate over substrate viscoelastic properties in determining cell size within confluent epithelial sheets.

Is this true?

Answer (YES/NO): NO